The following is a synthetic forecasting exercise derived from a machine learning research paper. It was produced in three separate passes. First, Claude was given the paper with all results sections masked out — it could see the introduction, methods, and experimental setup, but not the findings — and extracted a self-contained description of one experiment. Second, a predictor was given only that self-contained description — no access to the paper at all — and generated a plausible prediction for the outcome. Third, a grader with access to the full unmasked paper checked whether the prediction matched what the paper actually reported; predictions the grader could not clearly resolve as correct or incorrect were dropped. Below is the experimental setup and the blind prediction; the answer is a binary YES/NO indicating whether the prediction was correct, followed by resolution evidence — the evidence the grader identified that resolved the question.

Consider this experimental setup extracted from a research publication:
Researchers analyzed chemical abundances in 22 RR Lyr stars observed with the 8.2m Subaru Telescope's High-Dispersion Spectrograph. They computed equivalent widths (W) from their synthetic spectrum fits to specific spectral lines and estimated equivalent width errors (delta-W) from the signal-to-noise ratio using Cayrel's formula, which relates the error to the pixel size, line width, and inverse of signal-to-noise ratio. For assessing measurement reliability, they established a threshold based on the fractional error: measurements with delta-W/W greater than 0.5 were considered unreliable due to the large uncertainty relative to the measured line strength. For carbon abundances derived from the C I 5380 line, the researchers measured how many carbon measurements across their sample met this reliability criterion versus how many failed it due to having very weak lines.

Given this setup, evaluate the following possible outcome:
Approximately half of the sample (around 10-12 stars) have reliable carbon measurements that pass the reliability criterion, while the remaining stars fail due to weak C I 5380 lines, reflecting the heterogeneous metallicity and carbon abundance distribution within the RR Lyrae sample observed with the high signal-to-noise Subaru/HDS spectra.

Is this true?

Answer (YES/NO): NO